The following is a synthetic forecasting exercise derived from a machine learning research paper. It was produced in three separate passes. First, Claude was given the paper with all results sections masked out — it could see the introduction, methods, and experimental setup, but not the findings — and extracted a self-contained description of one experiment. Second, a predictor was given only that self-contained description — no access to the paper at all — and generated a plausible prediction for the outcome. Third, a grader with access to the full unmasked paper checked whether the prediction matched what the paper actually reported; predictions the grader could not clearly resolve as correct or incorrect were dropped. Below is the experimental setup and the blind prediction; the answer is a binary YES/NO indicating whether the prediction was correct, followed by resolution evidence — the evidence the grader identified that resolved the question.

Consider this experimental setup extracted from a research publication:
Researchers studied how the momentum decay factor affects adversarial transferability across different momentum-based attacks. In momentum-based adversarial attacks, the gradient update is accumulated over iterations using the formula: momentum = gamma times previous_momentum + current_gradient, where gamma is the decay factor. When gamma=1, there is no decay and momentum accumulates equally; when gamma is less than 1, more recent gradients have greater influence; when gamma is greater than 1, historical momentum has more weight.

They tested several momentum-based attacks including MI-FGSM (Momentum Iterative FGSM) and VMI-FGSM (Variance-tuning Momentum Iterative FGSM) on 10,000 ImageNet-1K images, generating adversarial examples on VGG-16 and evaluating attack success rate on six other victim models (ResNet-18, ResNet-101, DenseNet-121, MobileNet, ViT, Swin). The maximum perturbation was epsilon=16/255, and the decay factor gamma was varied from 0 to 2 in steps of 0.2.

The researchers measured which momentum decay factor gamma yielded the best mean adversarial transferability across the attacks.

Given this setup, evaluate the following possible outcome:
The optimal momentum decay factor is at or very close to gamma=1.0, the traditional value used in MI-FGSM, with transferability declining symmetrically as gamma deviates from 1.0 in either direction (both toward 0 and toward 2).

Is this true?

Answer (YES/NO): NO